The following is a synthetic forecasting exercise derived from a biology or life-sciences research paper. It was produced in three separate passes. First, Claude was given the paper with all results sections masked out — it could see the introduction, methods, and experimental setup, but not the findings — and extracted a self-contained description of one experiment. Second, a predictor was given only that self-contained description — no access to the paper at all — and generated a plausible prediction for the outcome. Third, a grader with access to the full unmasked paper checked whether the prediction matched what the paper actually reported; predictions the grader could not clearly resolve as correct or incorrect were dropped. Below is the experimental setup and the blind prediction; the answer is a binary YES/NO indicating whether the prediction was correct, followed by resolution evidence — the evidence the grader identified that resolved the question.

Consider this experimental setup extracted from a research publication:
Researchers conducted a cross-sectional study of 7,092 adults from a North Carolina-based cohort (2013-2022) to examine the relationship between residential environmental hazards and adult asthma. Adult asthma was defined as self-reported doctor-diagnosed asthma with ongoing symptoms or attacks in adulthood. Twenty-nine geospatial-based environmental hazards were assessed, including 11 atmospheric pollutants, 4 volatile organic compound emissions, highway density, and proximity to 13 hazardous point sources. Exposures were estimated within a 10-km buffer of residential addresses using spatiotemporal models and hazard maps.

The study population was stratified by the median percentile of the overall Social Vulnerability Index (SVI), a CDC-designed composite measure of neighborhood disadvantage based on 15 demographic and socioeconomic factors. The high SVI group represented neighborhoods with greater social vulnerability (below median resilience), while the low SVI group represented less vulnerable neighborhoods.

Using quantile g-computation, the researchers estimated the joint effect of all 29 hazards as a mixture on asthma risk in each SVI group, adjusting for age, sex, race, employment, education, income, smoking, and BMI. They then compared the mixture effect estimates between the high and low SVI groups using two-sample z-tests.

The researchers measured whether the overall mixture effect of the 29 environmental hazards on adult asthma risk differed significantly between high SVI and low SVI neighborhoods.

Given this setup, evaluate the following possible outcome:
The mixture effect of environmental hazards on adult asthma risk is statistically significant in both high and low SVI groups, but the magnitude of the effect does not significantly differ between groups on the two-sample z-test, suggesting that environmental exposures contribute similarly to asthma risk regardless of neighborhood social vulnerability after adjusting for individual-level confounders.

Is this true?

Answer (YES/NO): NO